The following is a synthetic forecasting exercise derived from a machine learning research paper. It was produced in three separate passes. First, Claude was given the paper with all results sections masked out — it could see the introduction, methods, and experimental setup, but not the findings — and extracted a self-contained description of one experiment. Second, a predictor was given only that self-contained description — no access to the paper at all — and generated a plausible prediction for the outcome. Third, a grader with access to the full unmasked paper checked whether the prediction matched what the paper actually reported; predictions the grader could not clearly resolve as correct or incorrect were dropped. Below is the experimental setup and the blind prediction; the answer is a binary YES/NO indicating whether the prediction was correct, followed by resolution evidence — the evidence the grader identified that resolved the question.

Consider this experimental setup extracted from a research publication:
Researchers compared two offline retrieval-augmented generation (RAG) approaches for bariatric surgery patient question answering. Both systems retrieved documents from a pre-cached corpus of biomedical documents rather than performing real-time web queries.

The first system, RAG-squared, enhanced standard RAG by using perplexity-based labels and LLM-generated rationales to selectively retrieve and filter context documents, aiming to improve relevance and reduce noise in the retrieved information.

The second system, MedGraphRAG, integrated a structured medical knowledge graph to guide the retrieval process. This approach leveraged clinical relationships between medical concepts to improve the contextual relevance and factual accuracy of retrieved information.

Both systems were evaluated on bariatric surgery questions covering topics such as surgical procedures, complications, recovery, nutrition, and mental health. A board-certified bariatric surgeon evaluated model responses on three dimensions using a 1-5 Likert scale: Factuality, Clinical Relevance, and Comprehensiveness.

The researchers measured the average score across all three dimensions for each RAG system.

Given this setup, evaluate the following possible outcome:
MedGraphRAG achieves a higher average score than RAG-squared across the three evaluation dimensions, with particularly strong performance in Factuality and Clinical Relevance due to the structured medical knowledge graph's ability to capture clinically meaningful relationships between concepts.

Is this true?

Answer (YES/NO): NO